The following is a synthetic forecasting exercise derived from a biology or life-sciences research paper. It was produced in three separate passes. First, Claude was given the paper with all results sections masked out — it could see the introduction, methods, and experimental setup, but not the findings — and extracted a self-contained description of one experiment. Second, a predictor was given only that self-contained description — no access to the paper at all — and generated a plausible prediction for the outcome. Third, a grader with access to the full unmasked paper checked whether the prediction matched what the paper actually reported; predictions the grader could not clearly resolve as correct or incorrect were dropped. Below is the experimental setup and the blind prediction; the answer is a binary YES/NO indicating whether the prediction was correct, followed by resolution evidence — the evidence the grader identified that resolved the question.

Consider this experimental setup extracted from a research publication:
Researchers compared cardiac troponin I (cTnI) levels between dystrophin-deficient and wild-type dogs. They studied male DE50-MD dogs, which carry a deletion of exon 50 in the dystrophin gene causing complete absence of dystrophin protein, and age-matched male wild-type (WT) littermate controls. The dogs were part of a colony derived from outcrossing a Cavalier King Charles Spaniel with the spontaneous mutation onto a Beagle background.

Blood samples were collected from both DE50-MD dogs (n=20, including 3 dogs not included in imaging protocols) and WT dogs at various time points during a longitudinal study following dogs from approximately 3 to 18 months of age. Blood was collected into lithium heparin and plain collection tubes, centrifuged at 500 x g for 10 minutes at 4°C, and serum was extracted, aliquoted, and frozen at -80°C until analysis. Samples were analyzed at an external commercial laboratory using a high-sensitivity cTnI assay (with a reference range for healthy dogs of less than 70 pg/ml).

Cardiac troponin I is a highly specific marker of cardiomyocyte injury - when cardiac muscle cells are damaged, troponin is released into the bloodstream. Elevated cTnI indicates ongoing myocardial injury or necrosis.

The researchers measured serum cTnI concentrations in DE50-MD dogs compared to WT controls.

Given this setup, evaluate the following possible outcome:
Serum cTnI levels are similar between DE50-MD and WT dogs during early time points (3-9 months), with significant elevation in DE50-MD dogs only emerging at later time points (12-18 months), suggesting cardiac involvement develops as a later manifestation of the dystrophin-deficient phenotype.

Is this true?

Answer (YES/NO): NO